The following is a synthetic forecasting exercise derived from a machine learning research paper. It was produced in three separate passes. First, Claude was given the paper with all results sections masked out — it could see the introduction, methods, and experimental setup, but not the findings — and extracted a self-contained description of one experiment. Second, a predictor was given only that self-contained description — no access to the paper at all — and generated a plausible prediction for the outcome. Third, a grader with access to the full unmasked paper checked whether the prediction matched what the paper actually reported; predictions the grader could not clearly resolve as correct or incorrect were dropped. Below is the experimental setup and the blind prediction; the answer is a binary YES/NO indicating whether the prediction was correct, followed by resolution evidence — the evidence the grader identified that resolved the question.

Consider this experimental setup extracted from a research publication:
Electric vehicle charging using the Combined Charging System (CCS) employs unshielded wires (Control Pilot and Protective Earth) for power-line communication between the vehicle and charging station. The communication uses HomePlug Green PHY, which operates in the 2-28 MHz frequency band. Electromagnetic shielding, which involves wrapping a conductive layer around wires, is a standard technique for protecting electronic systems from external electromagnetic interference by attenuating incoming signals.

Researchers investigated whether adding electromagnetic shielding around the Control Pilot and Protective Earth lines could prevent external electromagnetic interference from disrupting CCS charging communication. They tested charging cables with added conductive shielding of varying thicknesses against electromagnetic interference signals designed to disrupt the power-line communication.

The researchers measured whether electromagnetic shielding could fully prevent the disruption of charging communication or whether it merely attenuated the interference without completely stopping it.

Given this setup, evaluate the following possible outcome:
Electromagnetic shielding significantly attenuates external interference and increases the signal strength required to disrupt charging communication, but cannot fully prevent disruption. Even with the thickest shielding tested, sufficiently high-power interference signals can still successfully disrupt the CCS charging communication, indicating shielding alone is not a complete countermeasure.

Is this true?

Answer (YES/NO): YES